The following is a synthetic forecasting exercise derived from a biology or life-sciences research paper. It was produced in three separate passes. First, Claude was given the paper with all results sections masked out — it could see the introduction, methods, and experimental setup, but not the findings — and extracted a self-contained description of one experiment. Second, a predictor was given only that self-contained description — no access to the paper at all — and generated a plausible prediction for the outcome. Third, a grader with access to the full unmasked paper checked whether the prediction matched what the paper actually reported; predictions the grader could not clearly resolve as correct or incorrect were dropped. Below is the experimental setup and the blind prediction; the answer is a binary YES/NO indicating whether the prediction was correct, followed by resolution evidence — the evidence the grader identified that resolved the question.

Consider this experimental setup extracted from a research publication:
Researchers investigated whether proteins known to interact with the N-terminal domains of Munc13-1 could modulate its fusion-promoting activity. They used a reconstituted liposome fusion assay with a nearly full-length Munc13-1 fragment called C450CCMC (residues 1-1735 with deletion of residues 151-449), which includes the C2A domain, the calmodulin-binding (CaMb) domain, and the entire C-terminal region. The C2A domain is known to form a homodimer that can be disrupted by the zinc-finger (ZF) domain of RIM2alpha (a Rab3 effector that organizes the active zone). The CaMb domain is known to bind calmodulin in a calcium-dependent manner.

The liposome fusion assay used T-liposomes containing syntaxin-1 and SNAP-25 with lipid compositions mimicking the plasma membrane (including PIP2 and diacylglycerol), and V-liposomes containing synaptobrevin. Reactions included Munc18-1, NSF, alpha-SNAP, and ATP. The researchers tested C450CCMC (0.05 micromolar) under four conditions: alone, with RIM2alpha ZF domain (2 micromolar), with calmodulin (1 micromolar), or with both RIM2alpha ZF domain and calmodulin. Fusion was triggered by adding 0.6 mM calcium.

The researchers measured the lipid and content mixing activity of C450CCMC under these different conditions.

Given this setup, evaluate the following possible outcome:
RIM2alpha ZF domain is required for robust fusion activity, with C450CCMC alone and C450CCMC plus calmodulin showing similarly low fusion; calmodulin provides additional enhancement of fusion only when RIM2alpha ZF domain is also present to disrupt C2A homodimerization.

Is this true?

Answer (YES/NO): NO